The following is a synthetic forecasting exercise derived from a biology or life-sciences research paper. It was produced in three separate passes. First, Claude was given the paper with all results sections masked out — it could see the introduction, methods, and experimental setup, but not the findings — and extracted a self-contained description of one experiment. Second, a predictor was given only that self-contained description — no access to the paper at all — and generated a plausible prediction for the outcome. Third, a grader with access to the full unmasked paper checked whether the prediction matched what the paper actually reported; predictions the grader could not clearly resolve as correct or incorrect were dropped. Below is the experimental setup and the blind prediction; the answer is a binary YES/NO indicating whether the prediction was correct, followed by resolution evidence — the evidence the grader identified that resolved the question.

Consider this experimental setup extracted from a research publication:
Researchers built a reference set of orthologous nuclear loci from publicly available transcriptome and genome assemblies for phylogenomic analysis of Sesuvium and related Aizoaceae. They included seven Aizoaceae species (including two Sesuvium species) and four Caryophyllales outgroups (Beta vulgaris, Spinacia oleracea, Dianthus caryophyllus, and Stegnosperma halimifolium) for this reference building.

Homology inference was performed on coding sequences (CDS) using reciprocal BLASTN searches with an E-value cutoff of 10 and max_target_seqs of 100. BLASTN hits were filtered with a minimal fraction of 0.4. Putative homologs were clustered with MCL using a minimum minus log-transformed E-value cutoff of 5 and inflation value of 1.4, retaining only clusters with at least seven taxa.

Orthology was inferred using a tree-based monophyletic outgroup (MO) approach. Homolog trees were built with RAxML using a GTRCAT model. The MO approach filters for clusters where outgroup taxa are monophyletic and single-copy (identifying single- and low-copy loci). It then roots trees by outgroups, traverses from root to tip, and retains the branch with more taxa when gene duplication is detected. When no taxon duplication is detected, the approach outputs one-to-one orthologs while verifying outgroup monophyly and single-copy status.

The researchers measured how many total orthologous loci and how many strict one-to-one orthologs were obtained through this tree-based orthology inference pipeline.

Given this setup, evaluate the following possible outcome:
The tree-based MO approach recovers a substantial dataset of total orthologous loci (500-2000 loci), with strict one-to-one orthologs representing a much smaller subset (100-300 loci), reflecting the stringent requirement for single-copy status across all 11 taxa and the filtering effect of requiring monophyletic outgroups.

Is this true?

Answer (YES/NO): NO